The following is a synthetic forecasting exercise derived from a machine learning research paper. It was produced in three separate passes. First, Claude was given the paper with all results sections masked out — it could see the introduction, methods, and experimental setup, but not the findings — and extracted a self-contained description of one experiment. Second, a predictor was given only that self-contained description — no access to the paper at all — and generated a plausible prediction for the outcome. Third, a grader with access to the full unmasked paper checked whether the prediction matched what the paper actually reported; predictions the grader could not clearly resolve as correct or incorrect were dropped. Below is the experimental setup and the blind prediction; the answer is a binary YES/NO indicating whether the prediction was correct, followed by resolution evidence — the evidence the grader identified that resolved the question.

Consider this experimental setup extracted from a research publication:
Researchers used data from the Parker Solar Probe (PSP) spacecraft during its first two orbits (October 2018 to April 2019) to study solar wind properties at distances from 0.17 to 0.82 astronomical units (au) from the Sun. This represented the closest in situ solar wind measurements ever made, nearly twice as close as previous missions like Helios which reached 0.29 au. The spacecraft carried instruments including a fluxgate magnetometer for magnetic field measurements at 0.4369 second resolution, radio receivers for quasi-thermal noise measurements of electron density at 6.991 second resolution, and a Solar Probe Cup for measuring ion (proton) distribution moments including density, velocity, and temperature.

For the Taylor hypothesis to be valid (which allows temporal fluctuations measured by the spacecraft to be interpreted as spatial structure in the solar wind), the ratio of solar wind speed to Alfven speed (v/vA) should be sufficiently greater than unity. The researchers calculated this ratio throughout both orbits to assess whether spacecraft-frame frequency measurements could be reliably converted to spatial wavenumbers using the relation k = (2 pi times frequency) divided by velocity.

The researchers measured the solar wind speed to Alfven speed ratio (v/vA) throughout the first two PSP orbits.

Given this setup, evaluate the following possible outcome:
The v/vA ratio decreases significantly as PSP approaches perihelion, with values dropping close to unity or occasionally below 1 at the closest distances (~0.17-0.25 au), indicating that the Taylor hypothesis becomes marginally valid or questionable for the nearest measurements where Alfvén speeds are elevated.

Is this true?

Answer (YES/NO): NO